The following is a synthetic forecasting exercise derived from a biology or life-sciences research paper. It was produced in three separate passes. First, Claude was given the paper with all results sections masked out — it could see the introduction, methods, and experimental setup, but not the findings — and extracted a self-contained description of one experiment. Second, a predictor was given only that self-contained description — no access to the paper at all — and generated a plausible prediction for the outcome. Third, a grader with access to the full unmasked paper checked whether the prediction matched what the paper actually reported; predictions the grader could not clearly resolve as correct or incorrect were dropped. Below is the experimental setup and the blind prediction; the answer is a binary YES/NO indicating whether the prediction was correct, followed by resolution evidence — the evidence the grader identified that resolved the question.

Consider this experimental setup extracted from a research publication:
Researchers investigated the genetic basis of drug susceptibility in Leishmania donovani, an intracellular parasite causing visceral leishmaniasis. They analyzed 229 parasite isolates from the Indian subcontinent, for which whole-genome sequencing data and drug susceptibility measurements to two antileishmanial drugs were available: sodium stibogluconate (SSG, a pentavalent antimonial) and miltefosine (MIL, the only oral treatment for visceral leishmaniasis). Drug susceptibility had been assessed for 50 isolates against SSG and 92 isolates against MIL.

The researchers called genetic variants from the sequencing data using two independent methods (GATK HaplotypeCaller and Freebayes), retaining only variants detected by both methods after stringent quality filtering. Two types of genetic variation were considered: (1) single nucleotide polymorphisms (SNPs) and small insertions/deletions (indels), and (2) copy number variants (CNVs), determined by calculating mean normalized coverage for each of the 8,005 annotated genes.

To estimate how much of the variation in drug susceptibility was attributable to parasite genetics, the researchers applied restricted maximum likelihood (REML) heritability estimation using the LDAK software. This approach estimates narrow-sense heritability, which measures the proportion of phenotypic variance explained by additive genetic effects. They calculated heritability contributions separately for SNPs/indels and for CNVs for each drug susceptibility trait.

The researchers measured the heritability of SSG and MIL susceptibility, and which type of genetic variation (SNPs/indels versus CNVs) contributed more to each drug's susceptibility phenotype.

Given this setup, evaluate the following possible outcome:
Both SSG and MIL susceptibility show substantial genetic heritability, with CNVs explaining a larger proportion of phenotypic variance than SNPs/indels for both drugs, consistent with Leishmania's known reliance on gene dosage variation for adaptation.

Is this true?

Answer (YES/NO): NO